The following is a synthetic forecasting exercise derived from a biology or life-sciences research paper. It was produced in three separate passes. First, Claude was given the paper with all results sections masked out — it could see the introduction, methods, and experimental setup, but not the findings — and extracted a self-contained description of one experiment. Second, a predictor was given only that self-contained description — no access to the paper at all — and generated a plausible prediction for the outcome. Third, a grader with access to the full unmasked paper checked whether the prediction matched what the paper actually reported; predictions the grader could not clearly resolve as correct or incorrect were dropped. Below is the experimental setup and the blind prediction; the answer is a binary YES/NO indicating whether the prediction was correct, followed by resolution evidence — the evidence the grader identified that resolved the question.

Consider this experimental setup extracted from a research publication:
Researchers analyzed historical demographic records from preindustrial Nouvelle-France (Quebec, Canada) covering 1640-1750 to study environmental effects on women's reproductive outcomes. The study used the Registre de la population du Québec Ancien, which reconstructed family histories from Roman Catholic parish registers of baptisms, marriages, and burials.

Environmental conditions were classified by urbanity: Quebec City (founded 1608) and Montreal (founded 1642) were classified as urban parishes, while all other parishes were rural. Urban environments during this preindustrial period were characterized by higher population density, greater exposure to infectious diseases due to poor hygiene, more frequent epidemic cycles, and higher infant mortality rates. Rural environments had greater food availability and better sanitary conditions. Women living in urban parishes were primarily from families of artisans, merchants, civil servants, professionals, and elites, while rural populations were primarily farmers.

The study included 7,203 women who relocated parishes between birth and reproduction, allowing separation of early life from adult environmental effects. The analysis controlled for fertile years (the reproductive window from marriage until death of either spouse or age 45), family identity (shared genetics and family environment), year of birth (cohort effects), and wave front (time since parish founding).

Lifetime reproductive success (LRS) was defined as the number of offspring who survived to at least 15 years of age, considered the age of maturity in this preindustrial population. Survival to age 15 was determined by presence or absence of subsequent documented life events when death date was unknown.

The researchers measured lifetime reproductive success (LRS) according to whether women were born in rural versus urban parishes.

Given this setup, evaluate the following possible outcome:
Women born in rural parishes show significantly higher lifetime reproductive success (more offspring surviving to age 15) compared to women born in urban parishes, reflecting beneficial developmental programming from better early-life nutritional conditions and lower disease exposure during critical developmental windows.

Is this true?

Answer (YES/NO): YES